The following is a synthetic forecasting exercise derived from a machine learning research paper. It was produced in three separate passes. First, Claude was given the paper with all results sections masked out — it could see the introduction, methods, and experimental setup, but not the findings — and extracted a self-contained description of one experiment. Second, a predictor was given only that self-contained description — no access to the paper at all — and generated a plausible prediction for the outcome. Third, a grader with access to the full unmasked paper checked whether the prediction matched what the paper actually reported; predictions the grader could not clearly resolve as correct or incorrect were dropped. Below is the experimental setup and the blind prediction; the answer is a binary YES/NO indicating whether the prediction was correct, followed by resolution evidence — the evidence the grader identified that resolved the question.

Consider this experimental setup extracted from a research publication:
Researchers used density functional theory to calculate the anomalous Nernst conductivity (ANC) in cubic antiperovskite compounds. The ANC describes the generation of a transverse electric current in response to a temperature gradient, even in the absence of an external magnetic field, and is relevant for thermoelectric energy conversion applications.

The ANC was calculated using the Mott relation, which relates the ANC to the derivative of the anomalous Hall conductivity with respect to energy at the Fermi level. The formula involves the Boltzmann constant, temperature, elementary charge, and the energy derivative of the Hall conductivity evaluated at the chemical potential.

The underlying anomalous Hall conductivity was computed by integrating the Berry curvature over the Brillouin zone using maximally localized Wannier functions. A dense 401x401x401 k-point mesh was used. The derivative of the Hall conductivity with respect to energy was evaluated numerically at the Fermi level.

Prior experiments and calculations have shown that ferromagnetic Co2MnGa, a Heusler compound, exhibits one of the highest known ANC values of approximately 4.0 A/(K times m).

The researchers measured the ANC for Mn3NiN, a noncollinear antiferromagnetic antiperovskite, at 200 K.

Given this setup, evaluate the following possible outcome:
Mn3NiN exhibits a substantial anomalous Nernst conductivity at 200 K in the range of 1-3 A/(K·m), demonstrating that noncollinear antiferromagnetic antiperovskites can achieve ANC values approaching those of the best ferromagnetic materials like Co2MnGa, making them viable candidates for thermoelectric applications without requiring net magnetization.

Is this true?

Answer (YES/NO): YES